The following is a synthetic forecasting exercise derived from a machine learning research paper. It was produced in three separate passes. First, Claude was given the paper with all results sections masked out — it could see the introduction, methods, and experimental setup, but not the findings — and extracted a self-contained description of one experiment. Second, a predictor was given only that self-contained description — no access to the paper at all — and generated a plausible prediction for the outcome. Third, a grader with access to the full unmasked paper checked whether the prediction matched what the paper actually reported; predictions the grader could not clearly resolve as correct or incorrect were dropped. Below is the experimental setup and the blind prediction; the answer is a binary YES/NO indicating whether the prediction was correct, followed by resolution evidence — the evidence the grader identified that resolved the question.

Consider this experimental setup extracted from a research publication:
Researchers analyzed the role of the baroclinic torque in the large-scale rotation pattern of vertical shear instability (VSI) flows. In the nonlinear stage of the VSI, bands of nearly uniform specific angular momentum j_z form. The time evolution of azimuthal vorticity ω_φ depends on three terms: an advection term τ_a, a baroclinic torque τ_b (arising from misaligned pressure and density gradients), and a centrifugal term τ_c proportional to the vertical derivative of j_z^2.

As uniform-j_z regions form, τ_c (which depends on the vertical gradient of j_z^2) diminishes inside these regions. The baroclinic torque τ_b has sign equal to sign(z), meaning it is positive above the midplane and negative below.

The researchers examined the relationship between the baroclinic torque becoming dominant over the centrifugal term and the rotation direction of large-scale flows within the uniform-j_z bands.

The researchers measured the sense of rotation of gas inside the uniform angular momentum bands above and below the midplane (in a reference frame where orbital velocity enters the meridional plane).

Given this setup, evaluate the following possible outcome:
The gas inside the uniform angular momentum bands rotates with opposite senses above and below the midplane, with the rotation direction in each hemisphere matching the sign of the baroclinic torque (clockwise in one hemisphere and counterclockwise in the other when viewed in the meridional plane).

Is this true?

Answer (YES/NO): YES